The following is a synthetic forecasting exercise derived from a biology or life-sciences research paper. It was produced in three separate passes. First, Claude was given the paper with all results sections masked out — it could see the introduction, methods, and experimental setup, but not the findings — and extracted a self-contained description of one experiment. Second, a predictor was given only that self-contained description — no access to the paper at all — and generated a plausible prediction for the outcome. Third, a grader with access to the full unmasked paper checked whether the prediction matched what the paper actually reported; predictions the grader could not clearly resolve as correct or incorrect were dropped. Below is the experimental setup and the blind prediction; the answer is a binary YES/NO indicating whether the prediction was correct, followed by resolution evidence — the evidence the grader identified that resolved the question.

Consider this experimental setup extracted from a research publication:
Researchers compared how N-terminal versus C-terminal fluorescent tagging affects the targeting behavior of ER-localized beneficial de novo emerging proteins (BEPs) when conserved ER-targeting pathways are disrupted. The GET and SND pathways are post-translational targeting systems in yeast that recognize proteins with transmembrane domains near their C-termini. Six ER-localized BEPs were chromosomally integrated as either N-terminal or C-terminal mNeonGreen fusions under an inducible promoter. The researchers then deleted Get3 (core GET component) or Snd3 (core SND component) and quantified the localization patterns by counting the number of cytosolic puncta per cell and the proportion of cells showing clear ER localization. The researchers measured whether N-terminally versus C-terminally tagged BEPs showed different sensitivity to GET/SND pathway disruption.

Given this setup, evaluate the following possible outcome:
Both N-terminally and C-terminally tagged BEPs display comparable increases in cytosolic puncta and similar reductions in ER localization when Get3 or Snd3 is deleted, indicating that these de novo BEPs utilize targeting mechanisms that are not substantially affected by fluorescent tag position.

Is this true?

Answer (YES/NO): NO